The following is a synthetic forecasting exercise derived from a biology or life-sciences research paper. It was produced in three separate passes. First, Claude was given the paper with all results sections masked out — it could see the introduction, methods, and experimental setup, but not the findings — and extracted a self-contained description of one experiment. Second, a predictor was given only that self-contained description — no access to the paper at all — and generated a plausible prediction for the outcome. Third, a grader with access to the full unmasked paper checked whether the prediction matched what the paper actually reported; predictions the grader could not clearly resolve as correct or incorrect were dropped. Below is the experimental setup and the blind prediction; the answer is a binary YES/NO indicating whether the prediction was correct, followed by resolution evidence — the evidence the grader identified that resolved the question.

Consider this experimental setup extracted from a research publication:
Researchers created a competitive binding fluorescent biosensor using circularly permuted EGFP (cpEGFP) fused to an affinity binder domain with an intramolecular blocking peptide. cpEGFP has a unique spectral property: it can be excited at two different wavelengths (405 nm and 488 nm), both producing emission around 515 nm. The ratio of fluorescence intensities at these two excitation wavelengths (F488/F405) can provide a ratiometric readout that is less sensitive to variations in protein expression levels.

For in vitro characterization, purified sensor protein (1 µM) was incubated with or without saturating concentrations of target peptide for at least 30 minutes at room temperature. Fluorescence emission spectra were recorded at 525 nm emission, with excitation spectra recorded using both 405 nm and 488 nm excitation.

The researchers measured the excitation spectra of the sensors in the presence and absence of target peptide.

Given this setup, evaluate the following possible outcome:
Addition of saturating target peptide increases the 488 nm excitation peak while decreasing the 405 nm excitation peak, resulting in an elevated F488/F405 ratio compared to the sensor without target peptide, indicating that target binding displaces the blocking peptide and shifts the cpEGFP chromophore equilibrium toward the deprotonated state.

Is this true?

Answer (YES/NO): NO